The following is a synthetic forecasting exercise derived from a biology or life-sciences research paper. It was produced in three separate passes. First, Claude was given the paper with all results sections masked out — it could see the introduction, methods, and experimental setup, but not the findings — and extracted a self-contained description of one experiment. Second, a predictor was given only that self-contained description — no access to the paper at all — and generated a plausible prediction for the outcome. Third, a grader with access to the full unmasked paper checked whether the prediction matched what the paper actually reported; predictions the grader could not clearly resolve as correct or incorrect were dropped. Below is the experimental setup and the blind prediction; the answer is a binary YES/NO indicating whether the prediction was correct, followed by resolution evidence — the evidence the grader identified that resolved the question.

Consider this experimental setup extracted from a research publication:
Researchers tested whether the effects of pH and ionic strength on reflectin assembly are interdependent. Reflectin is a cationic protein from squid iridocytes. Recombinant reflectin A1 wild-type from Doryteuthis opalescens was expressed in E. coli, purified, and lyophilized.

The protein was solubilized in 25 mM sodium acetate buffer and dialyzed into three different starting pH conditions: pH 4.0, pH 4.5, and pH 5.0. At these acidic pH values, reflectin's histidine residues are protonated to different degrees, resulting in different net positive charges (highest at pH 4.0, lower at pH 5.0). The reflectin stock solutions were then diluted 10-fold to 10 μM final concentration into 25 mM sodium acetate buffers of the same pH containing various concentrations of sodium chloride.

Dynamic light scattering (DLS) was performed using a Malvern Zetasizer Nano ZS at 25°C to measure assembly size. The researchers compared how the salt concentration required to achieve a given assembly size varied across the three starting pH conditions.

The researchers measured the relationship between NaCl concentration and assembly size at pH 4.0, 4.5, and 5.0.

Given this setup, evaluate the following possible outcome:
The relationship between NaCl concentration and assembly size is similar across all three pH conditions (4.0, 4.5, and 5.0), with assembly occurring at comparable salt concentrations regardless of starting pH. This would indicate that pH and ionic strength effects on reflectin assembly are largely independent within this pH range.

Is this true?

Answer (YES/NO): NO